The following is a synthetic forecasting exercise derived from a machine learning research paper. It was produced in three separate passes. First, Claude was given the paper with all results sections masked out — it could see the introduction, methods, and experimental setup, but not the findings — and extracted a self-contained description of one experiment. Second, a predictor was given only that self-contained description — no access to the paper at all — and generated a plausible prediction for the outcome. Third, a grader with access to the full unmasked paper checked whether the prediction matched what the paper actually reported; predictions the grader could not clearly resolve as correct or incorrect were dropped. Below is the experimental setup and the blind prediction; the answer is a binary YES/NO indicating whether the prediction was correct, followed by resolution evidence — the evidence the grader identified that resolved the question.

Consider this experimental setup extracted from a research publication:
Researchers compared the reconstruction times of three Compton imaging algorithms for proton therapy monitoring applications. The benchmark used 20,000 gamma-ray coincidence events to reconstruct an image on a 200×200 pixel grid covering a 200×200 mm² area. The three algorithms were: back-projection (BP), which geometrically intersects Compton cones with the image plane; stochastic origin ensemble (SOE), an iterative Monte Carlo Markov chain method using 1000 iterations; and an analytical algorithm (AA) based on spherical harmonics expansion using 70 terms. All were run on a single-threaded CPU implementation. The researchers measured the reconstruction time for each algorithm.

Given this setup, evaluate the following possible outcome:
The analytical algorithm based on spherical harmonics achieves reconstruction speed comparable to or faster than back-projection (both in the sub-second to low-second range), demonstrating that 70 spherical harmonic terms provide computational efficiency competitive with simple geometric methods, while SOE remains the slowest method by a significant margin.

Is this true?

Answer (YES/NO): NO